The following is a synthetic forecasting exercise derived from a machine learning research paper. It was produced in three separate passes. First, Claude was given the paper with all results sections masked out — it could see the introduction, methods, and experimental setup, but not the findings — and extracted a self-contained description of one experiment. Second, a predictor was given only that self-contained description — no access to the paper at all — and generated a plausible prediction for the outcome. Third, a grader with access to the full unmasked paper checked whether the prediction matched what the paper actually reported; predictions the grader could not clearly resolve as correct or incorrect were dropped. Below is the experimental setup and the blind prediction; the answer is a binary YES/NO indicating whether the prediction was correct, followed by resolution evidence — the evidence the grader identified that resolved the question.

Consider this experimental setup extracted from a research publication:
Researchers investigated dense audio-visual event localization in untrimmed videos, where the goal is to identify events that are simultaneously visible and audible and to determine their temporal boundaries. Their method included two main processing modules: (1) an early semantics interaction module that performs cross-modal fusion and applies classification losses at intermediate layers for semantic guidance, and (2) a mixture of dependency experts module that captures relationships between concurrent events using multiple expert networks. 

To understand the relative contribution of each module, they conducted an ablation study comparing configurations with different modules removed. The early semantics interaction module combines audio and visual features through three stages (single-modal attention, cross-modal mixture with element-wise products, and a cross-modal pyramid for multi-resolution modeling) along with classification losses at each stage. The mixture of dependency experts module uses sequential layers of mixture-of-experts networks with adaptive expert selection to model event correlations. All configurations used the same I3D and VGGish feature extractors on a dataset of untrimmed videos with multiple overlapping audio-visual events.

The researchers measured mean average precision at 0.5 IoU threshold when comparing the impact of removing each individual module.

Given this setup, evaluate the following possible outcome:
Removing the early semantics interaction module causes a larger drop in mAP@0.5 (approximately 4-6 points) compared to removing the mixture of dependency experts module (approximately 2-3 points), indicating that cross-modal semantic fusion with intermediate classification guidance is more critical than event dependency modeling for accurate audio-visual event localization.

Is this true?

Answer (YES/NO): NO